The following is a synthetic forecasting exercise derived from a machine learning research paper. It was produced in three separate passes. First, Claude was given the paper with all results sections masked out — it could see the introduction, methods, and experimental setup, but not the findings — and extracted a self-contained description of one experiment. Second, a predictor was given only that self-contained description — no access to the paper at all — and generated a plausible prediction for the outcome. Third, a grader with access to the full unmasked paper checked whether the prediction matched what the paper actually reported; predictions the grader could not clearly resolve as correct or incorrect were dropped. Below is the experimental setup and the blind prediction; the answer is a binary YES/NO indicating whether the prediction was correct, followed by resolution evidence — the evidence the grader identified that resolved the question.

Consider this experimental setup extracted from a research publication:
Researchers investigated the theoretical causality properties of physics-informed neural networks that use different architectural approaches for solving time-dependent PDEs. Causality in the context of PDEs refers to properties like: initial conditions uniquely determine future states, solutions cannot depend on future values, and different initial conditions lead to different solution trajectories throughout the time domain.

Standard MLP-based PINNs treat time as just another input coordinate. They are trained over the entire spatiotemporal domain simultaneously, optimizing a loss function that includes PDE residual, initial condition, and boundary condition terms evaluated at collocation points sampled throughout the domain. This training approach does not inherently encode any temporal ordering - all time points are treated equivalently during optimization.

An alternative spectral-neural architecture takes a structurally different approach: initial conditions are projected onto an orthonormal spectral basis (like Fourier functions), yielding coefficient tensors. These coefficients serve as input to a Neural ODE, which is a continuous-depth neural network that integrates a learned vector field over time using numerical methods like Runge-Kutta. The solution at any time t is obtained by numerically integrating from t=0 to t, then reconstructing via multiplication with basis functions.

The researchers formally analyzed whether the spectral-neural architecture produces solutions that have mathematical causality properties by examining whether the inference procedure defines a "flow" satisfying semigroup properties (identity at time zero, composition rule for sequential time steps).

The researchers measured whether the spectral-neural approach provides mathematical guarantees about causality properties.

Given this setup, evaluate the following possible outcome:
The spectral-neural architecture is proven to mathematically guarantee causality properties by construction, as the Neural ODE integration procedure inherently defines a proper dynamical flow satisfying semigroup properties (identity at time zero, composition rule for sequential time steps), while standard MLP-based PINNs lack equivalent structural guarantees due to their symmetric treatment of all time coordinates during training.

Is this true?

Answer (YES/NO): YES